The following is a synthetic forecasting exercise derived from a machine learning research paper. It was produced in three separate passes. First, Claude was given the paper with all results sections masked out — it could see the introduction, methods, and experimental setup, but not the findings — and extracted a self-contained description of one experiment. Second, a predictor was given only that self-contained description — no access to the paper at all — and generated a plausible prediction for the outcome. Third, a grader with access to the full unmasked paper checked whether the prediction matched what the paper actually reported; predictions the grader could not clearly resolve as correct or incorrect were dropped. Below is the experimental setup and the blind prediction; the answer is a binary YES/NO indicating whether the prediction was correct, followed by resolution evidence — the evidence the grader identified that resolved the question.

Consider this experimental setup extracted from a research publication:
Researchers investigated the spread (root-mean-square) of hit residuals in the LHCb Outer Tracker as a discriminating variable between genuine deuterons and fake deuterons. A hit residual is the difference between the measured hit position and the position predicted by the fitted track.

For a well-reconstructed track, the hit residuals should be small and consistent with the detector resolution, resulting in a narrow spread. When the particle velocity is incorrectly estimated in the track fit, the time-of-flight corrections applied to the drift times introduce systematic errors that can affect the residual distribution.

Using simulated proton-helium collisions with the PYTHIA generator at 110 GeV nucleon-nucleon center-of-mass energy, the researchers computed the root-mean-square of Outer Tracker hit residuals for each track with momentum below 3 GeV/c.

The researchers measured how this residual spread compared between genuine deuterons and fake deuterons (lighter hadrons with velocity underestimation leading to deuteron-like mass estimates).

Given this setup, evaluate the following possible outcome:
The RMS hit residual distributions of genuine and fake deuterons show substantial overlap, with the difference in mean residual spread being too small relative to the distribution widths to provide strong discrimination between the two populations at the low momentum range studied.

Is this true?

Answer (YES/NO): NO